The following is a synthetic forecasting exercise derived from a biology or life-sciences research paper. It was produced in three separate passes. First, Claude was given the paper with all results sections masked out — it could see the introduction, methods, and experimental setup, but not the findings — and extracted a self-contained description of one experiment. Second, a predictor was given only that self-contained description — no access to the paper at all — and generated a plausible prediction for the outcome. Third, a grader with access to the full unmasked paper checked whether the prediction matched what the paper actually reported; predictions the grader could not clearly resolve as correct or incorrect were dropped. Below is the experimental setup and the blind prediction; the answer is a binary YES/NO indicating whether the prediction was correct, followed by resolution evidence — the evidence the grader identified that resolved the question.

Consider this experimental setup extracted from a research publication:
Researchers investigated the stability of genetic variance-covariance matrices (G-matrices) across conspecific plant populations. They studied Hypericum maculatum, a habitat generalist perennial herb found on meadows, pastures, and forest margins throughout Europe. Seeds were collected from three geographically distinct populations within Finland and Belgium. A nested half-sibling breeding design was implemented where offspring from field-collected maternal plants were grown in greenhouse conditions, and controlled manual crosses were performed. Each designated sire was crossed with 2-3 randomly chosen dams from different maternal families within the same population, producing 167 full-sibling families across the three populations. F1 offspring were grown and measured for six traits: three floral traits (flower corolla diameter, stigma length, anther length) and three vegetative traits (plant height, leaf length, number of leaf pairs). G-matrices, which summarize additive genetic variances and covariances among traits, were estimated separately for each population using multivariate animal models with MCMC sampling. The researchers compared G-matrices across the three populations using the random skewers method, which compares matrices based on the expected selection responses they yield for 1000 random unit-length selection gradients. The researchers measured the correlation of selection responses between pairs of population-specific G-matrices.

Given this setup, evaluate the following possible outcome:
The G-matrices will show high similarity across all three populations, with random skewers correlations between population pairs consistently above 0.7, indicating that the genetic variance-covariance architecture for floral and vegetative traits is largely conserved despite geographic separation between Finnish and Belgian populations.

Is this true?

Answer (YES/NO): NO